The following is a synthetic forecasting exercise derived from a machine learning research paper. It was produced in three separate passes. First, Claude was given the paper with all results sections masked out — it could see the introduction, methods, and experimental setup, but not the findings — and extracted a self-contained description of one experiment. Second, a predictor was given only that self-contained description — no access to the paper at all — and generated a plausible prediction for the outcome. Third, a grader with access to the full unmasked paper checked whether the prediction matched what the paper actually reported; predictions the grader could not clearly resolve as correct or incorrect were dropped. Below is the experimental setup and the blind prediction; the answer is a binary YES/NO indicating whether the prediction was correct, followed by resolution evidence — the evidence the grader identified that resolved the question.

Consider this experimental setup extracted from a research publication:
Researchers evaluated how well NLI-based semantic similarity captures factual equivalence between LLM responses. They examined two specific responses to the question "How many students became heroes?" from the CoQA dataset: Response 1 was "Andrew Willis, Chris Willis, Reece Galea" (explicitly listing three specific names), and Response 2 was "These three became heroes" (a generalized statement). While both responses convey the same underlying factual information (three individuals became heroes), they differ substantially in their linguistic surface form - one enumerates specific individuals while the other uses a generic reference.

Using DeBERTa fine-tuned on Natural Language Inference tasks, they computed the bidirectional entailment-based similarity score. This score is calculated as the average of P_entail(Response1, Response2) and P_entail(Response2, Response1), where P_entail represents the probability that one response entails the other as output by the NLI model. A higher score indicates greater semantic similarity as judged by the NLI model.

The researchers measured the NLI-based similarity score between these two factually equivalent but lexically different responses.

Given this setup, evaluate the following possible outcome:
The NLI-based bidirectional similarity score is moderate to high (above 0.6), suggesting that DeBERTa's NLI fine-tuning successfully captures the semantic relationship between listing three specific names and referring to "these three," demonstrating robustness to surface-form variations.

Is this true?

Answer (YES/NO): NO